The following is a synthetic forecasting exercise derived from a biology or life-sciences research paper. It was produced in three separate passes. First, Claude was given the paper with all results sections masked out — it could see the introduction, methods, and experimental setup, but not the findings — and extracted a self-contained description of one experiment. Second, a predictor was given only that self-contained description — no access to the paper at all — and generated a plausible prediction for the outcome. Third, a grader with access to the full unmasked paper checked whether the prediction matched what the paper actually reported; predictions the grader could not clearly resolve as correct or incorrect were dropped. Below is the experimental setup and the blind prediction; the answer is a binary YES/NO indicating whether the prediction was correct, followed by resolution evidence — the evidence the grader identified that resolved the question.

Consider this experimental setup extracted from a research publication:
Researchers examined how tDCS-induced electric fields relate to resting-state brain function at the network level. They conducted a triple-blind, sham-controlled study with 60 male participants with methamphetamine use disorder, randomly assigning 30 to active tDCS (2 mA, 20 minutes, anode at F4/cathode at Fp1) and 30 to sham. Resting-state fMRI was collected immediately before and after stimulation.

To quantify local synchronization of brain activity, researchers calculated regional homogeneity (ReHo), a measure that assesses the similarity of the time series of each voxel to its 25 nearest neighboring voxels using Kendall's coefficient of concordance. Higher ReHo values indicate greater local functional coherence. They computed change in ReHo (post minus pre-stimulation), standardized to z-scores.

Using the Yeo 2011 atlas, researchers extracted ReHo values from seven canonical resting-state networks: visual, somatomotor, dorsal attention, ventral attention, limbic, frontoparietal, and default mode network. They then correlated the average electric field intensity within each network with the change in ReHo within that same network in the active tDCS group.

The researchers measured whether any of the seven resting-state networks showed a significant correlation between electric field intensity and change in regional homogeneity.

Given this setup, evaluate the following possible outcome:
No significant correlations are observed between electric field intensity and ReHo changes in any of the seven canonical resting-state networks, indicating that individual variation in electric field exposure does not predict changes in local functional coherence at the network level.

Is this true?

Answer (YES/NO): NO